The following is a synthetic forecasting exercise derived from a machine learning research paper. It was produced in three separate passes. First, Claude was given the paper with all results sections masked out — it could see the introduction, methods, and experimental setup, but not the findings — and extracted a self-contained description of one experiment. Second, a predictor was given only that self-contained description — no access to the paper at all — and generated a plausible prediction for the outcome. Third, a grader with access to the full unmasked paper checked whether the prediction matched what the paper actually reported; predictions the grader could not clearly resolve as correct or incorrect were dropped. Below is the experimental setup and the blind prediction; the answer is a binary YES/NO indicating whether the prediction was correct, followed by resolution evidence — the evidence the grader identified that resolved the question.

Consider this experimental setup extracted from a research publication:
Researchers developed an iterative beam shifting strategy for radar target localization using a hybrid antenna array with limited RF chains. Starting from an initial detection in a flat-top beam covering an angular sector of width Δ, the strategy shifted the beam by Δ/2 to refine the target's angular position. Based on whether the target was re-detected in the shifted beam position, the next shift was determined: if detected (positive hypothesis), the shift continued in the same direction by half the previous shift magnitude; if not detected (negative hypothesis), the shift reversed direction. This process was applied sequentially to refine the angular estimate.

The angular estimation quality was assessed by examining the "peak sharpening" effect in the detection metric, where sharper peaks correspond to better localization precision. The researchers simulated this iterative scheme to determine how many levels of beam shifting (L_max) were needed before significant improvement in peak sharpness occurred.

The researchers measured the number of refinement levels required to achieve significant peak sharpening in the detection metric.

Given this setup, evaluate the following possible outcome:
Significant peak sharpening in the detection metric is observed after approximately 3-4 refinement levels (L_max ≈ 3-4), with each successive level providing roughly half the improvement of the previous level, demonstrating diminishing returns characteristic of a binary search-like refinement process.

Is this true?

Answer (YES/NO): NO